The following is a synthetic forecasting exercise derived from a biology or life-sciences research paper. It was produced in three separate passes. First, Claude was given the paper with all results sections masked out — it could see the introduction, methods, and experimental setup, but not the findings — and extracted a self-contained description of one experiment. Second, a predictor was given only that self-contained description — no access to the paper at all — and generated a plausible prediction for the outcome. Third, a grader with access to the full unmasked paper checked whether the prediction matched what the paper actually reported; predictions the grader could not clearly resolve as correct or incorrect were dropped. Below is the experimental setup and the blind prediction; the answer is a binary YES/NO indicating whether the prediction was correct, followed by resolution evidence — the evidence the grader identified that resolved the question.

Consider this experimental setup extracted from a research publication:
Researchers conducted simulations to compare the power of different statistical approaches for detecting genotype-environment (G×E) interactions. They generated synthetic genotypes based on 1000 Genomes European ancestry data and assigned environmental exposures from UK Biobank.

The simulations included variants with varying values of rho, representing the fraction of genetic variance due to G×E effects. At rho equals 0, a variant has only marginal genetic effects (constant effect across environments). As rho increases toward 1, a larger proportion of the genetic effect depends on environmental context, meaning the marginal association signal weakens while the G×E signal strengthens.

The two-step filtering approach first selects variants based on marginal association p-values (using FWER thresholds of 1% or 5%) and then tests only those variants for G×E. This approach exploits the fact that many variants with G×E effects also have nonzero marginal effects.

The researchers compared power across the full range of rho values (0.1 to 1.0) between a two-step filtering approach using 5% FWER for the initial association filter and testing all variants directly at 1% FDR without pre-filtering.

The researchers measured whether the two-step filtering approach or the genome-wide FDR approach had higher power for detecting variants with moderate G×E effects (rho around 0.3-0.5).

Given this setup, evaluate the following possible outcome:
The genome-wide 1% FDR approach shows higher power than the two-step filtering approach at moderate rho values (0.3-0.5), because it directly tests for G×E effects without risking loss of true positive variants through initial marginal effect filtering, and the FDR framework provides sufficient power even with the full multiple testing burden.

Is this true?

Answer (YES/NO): NO